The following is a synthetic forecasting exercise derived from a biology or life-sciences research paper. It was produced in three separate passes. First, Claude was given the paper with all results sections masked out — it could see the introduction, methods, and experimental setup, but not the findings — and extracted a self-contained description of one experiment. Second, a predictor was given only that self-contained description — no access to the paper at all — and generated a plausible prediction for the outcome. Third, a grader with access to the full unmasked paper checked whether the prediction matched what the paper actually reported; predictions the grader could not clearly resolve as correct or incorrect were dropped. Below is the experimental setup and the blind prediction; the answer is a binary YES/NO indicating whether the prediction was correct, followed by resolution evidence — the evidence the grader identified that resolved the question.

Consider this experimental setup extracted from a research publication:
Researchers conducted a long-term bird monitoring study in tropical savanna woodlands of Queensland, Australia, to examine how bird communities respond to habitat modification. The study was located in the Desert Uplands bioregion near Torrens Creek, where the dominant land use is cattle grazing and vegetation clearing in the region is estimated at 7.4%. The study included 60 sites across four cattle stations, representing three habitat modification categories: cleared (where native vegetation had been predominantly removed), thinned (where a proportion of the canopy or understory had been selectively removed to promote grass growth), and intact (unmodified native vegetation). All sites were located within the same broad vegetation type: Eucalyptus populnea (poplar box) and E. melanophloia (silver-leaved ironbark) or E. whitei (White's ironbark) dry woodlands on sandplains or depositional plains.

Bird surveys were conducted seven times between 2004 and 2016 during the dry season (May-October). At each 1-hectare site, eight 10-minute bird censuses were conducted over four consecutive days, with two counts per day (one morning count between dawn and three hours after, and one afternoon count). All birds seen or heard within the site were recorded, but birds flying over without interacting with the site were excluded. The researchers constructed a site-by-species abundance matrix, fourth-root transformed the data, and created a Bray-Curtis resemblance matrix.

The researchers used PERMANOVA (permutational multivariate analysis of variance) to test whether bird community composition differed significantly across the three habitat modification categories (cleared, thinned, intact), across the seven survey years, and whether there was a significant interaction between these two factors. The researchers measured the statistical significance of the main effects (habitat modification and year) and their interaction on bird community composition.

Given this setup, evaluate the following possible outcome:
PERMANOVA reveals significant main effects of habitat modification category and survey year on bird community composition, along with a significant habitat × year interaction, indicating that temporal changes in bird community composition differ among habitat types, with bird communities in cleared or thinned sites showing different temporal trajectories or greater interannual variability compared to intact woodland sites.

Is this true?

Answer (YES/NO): YES